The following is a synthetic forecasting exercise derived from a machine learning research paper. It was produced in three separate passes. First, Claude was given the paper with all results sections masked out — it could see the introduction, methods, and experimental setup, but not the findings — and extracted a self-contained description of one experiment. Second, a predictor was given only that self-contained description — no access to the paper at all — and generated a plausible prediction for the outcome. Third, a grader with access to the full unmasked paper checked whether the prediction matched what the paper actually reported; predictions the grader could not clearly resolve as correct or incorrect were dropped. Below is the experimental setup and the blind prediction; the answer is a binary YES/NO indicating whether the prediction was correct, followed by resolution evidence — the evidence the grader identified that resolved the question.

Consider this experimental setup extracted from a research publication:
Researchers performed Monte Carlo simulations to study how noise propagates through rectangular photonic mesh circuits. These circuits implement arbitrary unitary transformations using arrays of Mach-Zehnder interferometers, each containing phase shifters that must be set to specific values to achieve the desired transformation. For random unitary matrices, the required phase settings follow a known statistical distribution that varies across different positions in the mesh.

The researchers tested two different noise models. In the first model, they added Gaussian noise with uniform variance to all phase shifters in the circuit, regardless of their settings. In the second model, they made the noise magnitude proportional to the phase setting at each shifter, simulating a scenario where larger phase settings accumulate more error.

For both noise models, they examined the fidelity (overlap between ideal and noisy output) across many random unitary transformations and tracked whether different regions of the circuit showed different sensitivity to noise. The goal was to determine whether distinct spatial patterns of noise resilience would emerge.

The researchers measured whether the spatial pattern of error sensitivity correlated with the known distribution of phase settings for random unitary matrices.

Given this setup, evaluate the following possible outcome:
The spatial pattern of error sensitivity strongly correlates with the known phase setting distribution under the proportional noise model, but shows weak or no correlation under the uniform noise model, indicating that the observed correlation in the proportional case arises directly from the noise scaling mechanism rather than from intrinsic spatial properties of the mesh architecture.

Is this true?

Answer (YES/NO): YES